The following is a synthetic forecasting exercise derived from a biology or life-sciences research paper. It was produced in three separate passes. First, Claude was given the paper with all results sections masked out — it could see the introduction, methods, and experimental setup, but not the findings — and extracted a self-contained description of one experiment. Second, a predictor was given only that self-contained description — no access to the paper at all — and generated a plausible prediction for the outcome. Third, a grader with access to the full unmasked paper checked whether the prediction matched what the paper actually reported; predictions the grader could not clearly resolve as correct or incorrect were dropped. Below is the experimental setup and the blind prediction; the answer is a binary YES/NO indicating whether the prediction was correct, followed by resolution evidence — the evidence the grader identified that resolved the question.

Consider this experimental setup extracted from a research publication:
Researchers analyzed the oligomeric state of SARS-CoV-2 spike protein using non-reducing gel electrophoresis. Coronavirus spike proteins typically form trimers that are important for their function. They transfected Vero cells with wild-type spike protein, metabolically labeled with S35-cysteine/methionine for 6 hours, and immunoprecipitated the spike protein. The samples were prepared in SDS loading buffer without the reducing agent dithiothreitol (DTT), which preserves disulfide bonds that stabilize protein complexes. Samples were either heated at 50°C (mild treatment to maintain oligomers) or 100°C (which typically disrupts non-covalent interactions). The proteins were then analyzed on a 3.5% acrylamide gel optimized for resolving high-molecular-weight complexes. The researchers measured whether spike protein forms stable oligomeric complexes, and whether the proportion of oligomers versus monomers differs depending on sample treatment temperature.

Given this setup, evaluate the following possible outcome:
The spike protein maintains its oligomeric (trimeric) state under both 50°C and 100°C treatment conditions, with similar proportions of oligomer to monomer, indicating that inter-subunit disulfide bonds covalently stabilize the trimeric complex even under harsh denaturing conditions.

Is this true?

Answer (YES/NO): NO